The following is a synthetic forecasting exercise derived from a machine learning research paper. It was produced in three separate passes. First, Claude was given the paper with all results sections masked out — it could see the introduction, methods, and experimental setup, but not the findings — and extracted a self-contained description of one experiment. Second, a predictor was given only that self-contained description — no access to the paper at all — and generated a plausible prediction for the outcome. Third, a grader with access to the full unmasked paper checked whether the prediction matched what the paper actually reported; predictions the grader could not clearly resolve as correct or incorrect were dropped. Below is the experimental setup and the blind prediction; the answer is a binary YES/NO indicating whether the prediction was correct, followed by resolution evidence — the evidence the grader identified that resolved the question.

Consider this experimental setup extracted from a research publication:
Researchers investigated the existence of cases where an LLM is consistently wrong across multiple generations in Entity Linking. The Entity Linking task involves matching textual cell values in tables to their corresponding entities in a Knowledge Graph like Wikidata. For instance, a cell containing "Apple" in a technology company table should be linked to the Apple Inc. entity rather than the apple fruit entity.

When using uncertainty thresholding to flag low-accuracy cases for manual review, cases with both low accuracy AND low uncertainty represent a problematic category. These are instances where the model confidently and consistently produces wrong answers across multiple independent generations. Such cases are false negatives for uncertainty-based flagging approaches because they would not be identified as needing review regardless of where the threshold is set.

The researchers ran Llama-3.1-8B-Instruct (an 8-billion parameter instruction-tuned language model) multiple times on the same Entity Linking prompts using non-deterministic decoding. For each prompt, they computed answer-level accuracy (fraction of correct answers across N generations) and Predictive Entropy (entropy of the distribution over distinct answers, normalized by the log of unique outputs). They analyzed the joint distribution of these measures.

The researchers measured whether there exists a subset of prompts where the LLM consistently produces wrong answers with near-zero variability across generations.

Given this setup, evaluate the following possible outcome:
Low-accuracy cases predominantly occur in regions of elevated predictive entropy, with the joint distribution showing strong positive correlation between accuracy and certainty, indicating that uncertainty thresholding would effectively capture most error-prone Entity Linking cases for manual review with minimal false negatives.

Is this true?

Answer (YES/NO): NO